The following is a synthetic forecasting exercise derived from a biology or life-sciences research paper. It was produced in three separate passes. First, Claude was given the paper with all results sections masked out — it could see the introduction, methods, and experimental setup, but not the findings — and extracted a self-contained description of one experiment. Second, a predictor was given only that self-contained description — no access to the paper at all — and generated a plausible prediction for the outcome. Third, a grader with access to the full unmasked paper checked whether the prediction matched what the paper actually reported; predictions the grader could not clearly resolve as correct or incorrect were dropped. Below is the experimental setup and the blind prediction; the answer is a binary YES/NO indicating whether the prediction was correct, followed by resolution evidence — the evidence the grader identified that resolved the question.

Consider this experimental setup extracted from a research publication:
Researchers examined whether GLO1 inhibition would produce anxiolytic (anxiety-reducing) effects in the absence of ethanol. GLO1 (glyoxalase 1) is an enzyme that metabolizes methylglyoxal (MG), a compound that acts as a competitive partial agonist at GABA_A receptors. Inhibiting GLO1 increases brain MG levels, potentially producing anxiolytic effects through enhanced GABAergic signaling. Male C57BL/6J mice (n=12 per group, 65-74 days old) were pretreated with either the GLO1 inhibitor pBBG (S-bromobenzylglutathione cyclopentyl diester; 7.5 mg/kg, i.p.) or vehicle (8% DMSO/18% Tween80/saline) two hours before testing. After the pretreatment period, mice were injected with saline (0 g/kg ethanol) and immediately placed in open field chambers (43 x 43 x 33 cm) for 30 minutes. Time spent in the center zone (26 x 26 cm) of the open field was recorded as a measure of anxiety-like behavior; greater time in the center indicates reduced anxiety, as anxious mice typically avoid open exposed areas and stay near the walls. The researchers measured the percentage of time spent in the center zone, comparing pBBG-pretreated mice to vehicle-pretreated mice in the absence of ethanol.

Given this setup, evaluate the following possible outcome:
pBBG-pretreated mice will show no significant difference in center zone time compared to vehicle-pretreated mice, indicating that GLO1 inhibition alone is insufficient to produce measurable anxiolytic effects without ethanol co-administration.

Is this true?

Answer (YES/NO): NO